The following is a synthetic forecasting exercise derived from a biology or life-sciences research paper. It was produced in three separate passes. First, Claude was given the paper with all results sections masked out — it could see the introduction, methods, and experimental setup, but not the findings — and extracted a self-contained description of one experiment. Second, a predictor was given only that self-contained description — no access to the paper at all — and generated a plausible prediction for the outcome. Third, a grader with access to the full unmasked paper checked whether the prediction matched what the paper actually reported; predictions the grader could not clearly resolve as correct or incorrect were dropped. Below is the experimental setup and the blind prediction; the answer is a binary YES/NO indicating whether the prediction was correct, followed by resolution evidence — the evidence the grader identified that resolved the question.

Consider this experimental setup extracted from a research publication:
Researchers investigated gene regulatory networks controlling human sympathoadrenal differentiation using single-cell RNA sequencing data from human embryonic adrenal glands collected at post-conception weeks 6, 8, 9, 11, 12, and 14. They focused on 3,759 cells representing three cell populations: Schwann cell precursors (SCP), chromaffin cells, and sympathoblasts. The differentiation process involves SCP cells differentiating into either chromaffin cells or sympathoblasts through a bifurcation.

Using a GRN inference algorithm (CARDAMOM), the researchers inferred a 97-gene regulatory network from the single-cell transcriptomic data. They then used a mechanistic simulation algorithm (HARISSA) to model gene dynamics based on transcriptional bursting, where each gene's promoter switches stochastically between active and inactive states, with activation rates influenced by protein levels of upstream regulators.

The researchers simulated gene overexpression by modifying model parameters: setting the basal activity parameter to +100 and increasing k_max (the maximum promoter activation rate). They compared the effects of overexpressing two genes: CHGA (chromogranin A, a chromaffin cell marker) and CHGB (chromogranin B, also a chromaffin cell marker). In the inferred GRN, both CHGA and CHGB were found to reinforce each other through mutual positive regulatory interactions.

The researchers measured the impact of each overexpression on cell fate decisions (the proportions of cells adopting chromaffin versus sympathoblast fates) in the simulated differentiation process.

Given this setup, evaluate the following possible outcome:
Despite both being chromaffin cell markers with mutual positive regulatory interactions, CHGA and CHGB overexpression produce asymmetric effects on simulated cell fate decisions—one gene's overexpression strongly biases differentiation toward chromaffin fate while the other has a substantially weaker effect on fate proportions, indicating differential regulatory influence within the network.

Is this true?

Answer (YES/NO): YES